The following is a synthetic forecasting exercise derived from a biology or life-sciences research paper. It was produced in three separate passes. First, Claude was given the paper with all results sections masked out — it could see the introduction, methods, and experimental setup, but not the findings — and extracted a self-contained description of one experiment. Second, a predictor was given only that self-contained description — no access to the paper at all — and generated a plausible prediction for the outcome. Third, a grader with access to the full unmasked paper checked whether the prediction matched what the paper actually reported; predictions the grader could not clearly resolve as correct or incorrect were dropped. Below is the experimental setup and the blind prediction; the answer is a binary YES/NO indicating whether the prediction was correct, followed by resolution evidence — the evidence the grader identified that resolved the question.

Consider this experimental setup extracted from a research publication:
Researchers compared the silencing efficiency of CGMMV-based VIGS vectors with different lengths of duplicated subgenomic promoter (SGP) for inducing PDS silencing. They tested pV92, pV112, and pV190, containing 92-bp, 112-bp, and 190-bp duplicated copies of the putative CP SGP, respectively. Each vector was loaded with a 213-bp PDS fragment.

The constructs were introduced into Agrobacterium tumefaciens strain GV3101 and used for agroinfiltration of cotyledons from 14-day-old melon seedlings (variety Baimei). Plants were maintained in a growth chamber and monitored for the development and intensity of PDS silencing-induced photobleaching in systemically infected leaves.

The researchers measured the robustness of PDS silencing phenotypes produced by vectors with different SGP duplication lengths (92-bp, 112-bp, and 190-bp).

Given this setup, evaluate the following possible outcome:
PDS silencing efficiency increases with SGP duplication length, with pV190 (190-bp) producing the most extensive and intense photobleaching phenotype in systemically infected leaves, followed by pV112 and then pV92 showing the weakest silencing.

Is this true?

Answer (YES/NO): NO